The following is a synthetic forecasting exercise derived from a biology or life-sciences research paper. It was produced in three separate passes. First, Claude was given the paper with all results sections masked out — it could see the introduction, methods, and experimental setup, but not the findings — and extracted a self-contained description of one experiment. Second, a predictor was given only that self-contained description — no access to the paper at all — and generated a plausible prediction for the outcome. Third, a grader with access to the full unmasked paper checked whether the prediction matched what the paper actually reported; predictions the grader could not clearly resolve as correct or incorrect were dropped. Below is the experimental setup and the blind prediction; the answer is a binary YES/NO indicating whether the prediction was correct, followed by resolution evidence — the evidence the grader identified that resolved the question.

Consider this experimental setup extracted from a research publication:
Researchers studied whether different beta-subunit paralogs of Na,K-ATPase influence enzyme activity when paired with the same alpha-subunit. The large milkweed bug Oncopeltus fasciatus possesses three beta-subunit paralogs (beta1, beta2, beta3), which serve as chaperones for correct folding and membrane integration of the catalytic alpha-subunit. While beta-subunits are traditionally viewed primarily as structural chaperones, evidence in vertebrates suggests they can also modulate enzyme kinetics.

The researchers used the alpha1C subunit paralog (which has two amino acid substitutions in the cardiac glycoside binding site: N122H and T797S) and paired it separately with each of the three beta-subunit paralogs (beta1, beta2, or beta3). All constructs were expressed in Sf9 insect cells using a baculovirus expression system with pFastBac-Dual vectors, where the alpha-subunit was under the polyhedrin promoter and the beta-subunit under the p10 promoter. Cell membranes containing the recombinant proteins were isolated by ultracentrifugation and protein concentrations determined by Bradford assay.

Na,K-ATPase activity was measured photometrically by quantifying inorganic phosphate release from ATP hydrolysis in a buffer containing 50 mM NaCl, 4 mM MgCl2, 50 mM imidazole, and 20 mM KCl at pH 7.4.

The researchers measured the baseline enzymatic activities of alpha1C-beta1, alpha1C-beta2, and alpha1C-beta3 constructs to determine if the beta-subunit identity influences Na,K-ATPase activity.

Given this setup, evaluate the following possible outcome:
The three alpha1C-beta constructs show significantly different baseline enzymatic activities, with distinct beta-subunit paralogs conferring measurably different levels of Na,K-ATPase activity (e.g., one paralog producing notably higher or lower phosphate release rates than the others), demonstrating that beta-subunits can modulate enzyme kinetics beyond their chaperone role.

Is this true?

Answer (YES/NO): YES